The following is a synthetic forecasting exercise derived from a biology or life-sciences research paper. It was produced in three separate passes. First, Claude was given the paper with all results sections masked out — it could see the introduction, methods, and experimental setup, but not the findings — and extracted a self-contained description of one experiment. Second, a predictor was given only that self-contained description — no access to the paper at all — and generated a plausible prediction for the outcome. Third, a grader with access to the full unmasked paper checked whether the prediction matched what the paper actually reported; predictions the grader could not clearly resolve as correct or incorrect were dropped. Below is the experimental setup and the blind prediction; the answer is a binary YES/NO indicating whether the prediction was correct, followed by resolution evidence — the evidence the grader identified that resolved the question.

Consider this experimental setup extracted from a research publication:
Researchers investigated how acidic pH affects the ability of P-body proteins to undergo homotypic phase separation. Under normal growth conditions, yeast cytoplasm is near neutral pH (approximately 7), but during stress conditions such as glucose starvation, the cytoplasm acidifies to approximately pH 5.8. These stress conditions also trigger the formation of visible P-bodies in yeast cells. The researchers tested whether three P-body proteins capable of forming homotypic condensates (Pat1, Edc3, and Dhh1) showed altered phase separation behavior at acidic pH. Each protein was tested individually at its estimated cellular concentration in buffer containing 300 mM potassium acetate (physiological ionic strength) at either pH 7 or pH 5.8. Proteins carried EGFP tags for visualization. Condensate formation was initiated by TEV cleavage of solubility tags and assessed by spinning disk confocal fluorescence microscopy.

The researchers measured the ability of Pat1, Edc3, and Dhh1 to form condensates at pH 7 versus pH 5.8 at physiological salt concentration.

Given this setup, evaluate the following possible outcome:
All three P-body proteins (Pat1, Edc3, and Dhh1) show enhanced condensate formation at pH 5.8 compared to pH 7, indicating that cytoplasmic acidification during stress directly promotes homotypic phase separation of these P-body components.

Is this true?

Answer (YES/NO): NO